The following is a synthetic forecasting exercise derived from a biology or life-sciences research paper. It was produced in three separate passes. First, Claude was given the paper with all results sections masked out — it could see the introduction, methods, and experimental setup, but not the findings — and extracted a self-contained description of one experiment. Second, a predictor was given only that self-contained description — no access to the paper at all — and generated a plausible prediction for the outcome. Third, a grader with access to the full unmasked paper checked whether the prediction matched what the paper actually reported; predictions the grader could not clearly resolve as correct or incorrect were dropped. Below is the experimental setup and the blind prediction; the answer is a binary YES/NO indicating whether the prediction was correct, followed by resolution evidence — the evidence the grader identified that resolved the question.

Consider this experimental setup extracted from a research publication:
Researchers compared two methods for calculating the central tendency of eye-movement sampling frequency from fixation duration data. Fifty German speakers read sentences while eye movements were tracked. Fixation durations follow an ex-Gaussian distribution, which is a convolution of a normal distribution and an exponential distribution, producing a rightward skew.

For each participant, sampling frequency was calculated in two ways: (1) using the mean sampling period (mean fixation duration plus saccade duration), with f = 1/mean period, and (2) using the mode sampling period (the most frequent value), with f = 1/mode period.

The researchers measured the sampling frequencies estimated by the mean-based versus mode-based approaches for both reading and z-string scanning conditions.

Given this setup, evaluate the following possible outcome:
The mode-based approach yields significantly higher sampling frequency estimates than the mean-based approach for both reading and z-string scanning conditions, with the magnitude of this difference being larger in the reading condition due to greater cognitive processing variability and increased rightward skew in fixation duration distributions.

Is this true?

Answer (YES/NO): NO